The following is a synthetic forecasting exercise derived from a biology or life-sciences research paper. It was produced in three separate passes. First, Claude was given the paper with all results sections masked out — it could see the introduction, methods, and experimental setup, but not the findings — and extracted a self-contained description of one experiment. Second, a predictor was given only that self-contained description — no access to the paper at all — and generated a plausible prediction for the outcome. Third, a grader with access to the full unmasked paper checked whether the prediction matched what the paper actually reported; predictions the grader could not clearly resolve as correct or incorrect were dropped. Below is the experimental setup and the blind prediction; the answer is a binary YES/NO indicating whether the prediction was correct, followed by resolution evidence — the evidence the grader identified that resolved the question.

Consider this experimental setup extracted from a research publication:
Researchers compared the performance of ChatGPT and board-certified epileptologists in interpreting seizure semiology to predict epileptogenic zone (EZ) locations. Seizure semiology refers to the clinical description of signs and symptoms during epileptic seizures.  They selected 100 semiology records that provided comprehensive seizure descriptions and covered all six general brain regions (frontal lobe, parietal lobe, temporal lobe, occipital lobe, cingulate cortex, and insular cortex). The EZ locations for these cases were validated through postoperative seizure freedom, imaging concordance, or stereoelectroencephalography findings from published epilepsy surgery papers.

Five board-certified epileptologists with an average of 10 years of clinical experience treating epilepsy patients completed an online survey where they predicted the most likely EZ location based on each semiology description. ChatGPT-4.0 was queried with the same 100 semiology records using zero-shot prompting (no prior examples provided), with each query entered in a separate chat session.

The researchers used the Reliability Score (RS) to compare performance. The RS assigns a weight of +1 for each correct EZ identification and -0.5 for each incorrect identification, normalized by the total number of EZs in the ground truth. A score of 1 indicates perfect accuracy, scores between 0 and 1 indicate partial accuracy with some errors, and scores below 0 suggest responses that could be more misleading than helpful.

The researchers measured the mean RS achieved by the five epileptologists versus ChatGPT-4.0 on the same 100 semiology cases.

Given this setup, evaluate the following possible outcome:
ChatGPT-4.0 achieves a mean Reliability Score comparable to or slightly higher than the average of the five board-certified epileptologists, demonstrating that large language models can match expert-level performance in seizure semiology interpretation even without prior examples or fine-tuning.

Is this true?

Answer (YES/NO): NO